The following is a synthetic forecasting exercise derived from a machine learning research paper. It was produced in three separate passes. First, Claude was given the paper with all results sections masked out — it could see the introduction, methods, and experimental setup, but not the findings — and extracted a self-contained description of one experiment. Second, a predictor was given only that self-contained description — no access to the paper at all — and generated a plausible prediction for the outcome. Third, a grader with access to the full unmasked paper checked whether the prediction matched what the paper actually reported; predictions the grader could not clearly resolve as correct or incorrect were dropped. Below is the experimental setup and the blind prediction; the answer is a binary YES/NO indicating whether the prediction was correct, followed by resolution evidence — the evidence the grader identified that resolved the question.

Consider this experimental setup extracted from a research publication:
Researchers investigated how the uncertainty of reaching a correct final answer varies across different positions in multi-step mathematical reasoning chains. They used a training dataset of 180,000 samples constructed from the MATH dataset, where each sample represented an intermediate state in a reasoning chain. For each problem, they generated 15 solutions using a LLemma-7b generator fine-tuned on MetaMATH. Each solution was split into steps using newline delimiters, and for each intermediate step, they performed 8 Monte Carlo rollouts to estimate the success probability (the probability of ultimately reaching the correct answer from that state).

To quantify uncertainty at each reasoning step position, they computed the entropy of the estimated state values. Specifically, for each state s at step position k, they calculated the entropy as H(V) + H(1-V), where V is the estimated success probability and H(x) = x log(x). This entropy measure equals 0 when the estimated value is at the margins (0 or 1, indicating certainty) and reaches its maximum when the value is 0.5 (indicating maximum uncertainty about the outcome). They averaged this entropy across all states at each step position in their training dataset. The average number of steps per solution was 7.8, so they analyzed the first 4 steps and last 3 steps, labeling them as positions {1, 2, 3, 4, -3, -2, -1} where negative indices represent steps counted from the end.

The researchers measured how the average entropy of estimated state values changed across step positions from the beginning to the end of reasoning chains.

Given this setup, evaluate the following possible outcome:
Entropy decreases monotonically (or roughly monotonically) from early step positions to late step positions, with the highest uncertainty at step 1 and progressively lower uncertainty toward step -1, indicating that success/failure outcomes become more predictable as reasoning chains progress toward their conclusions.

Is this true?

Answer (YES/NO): YES